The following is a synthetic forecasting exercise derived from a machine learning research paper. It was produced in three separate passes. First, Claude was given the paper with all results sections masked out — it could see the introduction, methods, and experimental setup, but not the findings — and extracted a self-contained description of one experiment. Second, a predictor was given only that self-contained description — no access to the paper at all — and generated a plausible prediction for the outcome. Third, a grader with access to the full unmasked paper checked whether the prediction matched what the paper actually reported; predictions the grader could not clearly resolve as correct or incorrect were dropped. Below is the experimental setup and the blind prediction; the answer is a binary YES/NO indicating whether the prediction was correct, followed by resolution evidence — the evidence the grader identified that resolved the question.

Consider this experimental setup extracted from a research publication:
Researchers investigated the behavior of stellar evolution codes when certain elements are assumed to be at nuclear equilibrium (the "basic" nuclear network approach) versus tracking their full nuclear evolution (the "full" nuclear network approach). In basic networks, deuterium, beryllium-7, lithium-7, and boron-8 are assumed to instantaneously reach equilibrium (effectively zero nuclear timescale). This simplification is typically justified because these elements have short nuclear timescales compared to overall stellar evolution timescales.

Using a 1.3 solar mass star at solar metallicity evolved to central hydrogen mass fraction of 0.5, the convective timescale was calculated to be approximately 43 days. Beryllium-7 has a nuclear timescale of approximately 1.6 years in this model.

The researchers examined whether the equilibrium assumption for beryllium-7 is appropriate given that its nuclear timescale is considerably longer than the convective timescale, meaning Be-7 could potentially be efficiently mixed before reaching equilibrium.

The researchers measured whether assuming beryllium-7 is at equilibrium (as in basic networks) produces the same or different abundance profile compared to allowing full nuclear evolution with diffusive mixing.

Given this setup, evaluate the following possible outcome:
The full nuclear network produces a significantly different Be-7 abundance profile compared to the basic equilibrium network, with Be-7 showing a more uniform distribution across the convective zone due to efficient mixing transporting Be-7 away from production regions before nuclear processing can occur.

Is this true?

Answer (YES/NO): YES